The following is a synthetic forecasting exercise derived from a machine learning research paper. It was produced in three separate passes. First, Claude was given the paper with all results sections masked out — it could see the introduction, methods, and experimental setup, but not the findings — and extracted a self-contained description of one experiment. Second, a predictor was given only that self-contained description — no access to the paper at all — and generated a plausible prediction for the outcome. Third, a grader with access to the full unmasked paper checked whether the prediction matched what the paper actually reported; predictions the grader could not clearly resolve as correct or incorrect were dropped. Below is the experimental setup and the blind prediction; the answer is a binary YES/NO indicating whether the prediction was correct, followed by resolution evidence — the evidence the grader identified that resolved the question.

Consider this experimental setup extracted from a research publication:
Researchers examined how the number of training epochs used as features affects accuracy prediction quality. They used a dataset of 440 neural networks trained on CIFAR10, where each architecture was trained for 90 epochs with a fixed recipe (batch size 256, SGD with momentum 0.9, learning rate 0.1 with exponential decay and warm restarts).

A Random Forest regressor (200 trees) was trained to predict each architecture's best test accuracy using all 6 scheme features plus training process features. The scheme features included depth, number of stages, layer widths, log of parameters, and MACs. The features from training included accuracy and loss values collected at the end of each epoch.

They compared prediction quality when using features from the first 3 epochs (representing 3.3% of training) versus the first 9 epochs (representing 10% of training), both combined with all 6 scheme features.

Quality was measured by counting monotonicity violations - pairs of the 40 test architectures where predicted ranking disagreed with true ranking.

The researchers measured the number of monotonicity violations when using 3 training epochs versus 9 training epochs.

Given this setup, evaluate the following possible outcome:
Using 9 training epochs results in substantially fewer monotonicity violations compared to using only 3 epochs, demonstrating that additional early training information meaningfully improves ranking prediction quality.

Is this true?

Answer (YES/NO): NO